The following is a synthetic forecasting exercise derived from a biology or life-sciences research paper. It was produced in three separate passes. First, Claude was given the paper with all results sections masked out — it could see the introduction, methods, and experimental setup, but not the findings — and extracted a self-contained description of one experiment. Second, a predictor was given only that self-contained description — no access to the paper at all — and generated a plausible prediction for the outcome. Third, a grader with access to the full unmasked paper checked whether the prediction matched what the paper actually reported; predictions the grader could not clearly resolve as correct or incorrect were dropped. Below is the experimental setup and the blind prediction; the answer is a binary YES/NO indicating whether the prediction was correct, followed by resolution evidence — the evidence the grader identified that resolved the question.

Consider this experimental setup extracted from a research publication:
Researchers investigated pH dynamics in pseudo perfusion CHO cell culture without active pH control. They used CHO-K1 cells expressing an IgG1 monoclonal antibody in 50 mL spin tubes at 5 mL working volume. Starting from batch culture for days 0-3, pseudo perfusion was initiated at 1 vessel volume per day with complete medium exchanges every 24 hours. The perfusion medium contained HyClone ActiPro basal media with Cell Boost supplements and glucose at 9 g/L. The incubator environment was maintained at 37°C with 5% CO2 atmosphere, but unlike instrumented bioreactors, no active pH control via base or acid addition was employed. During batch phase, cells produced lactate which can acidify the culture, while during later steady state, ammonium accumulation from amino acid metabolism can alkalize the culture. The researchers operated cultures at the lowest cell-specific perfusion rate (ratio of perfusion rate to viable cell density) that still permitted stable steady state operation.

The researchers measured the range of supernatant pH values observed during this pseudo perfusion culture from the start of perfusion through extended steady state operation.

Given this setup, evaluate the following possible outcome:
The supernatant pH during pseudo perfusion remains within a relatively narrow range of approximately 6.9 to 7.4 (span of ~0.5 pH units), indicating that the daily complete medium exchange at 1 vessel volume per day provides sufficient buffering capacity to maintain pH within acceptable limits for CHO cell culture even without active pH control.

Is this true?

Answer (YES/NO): NO